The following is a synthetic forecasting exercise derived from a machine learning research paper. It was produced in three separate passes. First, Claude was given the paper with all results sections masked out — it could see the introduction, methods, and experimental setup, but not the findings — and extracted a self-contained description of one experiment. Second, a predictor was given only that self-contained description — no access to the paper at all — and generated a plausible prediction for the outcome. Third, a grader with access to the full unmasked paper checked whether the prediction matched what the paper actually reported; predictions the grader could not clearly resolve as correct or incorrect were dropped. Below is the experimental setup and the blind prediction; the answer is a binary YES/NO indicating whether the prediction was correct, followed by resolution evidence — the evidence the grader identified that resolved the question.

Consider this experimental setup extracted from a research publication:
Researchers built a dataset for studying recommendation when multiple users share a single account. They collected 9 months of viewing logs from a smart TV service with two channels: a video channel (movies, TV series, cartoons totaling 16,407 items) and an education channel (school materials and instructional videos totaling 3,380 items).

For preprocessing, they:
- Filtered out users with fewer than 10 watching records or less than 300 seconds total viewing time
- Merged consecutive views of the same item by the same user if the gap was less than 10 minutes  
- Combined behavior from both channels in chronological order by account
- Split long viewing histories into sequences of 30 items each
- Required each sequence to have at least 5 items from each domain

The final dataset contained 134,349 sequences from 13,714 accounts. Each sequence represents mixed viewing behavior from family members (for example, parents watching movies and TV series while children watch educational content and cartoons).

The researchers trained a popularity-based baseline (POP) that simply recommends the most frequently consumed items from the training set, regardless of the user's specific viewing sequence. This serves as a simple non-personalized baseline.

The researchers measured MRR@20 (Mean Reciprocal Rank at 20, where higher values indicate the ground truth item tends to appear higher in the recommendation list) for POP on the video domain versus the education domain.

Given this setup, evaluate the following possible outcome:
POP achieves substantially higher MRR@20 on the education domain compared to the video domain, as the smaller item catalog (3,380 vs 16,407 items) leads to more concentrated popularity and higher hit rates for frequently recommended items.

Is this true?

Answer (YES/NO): NO